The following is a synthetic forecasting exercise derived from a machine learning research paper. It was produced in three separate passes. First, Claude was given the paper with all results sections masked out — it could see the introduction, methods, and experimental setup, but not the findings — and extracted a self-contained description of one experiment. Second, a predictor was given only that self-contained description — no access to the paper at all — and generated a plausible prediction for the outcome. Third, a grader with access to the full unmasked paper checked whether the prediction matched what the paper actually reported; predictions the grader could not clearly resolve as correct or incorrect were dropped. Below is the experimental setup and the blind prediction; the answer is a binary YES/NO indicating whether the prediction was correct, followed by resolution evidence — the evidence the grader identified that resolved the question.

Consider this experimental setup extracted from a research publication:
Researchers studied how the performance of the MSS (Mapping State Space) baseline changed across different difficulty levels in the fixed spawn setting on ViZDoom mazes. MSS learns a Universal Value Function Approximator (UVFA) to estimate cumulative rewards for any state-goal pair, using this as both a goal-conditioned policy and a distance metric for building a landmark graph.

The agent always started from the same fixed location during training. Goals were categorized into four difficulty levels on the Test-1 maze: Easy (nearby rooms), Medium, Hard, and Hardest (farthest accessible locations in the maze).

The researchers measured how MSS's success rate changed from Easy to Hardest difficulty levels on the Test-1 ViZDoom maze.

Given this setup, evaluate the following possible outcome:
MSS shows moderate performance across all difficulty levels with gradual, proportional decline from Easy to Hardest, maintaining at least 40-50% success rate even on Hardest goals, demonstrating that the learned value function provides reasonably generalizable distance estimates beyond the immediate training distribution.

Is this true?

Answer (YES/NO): NO